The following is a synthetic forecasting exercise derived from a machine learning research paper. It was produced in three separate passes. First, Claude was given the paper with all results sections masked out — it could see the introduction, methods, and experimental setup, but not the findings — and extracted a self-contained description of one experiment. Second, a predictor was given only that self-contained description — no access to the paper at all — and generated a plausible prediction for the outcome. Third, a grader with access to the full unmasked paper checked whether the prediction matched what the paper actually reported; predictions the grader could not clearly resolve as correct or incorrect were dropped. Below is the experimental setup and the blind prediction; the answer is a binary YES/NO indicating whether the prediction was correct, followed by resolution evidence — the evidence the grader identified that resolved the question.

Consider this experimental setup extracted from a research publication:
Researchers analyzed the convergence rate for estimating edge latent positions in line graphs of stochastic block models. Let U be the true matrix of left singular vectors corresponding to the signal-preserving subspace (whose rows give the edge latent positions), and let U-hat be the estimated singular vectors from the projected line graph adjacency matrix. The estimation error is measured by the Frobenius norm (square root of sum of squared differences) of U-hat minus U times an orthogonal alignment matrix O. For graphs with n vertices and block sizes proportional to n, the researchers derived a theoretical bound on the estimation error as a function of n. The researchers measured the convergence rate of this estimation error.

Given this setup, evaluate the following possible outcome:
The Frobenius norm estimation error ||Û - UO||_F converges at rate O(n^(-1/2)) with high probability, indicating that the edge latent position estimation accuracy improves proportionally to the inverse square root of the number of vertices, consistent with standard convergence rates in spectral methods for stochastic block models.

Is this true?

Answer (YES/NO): NO